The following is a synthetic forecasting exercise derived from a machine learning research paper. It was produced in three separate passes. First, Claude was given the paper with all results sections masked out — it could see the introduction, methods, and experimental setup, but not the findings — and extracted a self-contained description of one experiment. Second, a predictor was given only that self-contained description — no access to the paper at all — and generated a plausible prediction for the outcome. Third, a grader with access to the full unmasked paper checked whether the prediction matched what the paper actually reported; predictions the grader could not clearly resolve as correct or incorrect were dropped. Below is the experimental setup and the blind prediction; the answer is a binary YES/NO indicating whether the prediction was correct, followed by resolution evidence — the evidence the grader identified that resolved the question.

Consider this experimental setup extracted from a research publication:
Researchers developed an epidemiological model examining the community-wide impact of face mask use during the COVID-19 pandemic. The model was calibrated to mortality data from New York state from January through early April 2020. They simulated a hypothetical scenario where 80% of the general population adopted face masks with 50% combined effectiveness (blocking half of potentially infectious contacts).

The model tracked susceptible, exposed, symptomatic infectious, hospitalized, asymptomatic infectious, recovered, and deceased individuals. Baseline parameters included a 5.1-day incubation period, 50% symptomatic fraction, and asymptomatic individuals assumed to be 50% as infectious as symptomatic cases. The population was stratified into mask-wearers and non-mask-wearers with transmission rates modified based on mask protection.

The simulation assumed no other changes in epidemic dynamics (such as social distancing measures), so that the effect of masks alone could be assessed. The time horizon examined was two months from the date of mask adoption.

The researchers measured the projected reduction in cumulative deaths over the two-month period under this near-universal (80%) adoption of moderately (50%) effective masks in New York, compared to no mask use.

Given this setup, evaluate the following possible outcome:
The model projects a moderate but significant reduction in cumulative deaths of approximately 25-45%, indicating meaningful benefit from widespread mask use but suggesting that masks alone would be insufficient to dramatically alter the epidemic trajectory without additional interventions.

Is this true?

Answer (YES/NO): NO